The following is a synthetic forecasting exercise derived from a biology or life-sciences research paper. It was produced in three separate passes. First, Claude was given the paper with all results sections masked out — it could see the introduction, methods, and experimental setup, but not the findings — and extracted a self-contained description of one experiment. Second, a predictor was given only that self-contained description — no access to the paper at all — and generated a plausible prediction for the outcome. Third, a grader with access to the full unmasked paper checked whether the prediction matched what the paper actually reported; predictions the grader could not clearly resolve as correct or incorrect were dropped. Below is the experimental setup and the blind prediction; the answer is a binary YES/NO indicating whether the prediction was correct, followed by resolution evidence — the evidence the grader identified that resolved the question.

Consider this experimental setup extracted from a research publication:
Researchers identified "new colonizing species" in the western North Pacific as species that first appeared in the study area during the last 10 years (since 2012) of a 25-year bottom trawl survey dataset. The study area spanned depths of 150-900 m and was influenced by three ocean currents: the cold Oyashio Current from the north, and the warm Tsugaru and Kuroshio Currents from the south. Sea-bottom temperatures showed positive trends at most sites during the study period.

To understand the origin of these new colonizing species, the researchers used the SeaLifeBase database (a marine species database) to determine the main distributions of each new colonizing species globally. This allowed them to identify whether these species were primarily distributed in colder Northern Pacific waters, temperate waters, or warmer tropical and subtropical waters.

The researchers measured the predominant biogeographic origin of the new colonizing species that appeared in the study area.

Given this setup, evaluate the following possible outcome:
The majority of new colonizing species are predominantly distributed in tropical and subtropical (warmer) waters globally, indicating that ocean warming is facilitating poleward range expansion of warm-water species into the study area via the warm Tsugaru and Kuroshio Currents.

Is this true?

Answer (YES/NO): YES